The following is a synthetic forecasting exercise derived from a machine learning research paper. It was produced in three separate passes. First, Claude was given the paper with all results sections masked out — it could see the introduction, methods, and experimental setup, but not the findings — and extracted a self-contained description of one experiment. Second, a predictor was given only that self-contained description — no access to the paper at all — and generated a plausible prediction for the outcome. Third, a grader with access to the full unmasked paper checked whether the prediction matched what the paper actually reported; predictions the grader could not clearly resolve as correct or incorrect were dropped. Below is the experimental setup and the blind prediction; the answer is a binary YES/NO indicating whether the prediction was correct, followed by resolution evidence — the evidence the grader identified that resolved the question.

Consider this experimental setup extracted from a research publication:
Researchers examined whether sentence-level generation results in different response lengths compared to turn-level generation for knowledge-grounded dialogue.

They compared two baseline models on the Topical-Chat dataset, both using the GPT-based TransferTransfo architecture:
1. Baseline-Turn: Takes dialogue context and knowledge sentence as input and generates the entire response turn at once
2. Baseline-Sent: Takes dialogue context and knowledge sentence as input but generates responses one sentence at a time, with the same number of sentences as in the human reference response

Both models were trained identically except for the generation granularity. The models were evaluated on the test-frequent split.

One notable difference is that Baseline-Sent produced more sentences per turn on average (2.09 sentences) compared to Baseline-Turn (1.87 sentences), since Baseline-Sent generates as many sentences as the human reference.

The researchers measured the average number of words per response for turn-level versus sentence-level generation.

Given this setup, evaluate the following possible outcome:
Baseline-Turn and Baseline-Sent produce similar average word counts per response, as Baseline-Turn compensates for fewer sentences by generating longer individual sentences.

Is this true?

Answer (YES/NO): NO